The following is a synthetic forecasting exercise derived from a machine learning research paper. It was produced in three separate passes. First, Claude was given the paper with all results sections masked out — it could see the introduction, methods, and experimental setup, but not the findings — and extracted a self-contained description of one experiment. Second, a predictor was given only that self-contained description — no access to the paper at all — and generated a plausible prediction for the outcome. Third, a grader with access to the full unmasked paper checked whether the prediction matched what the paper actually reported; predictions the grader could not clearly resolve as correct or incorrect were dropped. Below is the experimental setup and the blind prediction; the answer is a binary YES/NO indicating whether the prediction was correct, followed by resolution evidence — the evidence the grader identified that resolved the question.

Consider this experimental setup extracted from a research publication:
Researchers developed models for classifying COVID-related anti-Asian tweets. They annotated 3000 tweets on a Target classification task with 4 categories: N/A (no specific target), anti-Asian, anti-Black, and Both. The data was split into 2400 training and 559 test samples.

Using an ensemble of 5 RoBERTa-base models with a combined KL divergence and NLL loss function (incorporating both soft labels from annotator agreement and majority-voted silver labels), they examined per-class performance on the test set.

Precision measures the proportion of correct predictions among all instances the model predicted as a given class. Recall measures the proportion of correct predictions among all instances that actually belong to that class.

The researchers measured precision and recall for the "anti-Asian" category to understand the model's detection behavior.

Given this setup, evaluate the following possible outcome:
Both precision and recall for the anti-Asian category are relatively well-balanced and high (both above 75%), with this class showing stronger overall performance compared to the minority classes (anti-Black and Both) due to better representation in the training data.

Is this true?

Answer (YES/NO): NO